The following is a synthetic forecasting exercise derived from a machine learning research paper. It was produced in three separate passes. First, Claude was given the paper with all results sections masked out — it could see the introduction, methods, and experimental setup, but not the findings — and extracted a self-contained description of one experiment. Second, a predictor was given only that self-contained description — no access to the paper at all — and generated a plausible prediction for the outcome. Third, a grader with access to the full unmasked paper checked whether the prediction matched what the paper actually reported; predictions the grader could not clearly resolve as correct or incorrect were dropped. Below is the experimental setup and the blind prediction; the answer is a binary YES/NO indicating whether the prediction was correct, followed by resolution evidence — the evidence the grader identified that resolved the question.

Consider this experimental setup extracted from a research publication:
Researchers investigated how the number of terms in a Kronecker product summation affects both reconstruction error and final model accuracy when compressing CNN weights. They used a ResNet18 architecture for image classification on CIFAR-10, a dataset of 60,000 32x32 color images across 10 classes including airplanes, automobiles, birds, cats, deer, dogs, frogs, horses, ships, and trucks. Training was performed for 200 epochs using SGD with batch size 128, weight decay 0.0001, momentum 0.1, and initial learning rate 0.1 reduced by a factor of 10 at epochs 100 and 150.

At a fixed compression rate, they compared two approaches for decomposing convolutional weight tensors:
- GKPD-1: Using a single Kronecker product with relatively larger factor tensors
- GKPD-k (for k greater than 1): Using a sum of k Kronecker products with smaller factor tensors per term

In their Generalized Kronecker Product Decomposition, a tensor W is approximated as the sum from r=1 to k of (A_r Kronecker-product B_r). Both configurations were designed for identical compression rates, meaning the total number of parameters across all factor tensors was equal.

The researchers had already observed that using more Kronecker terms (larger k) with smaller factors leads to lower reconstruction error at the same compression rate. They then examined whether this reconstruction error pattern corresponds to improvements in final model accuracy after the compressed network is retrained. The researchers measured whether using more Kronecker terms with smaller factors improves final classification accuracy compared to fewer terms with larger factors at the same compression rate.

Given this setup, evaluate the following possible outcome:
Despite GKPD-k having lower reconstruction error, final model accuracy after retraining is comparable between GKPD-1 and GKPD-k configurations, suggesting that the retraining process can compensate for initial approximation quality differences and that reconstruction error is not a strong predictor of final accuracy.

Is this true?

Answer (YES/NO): NO